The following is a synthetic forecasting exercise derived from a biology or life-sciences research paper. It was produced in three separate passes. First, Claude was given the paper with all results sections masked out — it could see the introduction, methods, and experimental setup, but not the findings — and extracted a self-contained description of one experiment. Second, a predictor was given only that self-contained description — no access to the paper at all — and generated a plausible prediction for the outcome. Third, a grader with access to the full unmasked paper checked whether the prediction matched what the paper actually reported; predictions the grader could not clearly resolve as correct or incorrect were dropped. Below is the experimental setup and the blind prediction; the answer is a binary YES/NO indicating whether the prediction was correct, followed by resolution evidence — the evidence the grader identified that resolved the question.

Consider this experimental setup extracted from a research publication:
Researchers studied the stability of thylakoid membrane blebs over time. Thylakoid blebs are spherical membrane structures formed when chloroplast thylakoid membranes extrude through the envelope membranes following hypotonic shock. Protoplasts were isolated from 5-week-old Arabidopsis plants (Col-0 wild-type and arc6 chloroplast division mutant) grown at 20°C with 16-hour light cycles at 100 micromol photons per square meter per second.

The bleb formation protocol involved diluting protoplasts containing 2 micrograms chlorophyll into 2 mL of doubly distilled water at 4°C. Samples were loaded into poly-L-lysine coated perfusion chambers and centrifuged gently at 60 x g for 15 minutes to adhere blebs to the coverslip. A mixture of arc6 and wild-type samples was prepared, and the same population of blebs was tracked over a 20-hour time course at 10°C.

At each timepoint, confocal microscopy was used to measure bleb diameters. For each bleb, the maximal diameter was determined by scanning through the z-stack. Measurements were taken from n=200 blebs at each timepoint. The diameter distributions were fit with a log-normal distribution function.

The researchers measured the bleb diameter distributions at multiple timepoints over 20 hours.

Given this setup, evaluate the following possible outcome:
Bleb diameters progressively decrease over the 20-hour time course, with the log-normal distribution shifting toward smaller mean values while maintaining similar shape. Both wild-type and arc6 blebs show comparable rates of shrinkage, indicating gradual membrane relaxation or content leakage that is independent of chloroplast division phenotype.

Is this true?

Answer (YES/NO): NO